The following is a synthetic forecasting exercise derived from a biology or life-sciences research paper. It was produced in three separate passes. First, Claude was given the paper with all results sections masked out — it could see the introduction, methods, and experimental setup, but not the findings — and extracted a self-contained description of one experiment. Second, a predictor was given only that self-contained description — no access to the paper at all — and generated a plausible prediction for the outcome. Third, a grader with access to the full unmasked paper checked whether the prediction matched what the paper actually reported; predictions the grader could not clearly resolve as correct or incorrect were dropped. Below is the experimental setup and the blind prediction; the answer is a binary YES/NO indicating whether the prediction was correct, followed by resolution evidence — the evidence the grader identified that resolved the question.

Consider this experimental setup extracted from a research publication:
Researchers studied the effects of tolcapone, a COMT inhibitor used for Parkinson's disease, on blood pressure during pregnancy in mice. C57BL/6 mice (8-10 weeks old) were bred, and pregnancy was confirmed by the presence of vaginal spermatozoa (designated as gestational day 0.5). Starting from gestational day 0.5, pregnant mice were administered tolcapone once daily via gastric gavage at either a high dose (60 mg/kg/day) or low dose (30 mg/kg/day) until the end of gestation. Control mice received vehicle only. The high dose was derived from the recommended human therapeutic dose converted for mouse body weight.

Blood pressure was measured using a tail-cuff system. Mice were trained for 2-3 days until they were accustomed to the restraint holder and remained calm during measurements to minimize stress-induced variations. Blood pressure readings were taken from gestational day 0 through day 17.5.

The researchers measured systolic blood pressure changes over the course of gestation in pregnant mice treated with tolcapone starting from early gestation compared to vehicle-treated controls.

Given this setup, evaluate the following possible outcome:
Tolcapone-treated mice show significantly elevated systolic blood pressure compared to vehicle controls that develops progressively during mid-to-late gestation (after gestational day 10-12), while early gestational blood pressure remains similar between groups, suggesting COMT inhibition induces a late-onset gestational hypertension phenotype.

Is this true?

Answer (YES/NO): NO